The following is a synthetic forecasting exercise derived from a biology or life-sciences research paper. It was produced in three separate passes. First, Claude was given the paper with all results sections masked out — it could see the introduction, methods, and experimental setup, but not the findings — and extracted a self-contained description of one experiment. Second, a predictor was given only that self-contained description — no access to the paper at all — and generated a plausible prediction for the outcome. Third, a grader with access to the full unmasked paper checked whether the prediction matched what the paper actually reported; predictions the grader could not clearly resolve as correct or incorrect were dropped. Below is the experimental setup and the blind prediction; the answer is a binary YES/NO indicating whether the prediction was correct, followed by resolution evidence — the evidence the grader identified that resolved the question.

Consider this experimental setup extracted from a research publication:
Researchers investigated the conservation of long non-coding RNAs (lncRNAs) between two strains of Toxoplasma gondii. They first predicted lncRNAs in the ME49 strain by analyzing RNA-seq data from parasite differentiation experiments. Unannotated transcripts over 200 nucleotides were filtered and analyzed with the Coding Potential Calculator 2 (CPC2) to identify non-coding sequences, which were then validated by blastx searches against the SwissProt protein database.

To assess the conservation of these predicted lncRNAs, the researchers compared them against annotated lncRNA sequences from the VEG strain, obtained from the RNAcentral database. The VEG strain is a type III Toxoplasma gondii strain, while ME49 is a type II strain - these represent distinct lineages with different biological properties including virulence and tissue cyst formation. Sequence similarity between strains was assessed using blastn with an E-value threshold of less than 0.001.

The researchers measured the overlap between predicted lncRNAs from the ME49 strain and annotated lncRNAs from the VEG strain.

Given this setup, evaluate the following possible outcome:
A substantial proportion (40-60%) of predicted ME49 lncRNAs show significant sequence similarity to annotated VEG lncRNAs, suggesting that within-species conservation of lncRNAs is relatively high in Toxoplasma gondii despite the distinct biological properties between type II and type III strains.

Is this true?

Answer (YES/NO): NO